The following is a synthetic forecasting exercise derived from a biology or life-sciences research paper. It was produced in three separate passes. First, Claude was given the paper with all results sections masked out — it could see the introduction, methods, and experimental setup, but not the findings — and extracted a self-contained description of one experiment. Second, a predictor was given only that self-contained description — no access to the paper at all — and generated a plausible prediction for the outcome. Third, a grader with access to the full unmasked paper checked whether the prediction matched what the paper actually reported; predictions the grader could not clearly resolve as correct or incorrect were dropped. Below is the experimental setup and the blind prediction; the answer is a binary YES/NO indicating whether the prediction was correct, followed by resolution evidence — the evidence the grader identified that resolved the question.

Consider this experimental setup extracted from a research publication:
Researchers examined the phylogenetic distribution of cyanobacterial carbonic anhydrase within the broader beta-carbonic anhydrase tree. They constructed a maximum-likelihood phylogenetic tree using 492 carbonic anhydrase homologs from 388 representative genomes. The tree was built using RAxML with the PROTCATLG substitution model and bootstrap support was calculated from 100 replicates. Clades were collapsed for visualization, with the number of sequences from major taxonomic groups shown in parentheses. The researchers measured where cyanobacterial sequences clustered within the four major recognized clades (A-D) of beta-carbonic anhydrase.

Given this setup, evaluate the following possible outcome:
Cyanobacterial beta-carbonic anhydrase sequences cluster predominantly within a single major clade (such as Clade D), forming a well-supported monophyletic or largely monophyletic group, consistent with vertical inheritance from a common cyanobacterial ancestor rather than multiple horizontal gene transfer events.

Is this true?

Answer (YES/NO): NO